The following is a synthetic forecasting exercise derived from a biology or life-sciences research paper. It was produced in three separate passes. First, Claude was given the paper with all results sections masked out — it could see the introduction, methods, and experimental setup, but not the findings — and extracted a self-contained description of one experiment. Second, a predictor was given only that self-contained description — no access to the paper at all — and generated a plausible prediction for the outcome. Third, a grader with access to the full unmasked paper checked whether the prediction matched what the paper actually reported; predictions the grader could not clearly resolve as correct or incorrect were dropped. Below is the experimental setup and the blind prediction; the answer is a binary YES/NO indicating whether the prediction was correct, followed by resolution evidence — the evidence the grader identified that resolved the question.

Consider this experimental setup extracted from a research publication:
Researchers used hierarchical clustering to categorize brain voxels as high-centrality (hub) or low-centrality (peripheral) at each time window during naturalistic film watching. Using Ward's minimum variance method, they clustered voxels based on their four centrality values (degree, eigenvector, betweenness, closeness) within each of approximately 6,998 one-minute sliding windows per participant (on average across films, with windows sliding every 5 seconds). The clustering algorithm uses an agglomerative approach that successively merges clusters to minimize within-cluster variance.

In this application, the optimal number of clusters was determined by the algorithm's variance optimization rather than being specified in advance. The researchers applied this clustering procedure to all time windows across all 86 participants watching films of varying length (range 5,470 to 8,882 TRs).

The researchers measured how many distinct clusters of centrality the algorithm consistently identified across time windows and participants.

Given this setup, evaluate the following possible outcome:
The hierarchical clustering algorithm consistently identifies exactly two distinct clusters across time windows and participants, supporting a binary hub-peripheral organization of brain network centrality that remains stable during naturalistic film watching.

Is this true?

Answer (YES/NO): YES